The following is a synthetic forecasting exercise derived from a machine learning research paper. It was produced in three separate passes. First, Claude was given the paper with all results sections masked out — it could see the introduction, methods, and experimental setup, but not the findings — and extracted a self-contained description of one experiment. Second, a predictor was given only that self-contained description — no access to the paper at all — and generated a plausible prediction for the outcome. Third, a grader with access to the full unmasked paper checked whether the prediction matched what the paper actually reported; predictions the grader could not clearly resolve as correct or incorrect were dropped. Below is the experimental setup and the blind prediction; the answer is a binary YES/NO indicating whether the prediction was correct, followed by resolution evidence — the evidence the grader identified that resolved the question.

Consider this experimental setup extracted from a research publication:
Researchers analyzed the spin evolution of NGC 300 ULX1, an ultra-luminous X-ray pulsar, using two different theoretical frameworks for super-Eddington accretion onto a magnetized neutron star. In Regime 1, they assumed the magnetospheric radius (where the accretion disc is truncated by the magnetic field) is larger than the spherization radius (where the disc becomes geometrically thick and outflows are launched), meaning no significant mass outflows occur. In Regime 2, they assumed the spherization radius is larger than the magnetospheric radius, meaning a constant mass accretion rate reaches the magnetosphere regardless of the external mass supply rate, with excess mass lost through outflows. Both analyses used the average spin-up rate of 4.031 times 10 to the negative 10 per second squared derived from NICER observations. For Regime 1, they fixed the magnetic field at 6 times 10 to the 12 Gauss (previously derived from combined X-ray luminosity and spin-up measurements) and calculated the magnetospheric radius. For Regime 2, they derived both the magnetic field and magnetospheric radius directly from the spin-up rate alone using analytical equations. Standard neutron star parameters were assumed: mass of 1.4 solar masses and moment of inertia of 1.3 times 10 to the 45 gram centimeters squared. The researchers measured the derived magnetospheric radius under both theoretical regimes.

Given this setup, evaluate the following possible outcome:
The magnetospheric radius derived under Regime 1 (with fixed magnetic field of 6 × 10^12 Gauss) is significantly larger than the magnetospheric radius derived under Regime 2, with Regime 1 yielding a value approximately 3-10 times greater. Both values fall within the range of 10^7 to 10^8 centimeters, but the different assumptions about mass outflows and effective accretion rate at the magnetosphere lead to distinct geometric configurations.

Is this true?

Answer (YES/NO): NO